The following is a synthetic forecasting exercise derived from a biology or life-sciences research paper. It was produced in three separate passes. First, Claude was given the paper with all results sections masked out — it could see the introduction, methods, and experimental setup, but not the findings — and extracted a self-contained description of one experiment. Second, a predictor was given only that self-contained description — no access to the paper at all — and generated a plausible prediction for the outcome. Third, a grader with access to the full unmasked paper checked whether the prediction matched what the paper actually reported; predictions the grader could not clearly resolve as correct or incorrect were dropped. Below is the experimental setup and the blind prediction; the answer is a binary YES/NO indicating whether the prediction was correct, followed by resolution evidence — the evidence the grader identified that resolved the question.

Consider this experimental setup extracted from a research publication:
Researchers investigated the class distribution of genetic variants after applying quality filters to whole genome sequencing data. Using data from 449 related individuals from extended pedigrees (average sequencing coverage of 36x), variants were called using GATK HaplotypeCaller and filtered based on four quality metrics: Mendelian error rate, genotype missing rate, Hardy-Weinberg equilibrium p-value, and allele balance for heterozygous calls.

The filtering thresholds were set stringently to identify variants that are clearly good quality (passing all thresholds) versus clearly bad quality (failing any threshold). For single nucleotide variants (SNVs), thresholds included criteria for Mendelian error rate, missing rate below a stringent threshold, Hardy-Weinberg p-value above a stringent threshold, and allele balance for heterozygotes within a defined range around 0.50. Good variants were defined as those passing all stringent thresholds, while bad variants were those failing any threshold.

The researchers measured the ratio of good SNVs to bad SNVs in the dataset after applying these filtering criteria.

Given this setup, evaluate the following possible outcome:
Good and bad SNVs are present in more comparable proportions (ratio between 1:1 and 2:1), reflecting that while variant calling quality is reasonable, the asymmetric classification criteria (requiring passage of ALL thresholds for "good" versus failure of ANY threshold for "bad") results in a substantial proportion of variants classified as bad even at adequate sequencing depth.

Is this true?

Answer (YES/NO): NO